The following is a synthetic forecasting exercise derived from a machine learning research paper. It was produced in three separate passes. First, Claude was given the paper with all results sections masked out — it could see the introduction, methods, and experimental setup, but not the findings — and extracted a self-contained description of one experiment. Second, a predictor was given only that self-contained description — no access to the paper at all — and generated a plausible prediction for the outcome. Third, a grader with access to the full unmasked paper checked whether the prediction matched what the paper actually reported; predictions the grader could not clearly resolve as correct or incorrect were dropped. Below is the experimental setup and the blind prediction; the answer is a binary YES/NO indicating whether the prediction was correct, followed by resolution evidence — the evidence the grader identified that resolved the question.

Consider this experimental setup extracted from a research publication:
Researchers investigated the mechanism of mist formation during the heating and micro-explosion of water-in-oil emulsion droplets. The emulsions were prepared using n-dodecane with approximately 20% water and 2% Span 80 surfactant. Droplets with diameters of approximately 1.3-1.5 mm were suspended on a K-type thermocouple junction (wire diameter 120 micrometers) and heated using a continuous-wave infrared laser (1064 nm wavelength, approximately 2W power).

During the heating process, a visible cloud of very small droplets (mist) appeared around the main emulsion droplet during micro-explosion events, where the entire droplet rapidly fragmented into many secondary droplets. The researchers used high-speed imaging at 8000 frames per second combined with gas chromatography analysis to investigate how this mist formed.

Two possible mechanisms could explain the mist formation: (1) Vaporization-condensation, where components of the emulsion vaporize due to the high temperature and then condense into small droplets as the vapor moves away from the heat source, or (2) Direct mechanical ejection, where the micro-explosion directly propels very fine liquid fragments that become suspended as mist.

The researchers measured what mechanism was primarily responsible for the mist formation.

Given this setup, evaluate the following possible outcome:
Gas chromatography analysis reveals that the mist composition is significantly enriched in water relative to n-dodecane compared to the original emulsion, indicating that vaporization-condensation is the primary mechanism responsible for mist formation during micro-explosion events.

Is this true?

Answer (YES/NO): NO